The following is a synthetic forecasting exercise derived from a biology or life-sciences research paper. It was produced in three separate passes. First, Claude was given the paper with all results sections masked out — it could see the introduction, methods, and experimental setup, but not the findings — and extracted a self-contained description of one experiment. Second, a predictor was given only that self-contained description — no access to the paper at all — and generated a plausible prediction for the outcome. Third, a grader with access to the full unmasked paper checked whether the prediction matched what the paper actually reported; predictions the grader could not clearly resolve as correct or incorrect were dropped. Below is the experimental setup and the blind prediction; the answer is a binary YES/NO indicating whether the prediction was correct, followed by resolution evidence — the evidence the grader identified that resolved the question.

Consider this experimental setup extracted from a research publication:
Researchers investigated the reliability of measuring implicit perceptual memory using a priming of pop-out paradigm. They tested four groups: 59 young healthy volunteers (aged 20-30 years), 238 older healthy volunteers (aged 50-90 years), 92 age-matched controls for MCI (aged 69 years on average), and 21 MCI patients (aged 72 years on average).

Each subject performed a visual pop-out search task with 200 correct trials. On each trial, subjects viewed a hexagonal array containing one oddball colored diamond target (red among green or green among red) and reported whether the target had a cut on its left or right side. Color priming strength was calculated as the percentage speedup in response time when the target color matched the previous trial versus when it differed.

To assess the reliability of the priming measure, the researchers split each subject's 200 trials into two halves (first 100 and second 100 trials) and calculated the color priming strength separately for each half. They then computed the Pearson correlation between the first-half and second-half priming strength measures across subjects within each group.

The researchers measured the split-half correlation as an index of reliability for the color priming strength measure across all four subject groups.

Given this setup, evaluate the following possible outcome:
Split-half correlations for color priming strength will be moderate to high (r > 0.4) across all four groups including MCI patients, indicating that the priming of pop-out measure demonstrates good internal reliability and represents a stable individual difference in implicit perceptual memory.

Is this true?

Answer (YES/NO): YES